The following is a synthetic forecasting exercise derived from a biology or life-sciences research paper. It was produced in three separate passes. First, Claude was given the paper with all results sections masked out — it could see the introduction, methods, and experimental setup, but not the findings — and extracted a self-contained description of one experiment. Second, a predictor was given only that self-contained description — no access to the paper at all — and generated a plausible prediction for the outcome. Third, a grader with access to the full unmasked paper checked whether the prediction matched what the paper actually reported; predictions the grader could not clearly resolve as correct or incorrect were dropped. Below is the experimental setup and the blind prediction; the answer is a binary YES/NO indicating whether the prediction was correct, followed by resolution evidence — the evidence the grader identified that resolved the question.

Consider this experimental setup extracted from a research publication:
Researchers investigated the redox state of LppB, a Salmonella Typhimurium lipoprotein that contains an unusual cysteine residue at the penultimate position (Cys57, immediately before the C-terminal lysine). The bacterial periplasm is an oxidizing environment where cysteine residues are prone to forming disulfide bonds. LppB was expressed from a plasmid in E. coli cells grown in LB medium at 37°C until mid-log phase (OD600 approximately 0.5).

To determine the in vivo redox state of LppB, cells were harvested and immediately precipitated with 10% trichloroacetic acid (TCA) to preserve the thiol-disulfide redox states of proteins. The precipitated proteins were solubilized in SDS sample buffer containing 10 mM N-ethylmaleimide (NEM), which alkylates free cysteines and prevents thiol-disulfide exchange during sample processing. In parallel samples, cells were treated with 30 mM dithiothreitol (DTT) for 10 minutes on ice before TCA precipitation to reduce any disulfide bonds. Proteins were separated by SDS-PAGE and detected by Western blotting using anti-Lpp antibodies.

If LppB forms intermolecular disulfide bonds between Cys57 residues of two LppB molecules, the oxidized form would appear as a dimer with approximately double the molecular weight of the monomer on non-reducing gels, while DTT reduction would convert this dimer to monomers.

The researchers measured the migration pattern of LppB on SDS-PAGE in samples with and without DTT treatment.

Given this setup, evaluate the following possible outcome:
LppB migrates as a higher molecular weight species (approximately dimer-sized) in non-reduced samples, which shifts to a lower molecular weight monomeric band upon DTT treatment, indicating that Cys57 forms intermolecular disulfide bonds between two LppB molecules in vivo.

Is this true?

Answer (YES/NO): YES